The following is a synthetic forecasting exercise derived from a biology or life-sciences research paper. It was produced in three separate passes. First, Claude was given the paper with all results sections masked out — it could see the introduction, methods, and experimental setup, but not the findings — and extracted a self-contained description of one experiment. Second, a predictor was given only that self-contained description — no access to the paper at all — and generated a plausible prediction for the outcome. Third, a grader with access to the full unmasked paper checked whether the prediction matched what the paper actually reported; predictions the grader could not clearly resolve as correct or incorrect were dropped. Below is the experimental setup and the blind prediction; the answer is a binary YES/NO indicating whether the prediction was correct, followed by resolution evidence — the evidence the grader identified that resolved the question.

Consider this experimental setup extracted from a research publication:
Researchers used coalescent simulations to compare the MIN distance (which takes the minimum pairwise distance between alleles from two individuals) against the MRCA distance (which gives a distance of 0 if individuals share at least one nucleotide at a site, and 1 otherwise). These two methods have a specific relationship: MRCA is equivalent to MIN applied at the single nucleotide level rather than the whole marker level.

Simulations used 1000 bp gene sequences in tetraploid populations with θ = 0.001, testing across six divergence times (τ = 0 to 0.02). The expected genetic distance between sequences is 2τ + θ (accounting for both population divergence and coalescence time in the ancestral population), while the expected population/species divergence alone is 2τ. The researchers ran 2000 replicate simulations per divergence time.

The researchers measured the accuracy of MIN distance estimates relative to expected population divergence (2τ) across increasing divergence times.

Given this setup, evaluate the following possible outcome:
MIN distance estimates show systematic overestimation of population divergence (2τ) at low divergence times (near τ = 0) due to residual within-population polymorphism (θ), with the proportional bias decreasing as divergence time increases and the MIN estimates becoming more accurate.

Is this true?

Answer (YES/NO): NO